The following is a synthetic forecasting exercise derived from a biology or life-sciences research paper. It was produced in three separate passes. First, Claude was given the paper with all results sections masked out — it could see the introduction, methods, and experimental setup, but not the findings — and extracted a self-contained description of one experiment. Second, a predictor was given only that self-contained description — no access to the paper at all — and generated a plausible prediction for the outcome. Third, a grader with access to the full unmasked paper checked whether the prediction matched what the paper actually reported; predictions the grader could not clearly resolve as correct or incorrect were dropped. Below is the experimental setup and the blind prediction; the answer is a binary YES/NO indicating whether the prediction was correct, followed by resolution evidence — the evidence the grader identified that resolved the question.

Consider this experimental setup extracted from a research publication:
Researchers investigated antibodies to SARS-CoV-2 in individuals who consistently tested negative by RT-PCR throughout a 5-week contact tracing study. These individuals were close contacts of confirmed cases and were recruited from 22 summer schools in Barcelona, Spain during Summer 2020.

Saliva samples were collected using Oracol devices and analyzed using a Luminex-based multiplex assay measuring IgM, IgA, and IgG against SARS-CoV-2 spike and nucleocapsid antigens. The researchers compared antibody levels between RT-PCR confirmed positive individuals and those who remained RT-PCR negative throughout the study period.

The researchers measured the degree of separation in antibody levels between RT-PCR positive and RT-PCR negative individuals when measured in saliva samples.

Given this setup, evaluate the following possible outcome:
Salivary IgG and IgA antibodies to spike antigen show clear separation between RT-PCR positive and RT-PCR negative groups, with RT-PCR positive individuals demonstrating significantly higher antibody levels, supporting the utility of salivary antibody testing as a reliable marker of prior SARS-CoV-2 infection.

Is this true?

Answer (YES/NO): NO